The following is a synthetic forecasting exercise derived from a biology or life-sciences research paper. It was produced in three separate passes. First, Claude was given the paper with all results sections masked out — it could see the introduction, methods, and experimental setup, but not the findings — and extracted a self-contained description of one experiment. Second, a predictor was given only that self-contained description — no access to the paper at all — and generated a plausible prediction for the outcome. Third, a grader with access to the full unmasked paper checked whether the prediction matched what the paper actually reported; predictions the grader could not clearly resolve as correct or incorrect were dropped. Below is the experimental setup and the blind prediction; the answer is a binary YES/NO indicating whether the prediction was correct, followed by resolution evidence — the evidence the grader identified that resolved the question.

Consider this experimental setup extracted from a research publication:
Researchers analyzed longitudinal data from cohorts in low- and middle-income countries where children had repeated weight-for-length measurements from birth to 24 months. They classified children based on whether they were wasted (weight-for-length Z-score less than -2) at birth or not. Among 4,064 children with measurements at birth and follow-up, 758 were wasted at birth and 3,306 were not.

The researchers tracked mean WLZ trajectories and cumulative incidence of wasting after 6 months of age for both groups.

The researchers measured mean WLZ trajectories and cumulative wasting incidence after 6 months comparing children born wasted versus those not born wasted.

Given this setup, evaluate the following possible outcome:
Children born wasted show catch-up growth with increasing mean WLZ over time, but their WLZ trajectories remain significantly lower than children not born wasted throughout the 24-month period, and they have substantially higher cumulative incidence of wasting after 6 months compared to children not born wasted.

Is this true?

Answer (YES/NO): YES